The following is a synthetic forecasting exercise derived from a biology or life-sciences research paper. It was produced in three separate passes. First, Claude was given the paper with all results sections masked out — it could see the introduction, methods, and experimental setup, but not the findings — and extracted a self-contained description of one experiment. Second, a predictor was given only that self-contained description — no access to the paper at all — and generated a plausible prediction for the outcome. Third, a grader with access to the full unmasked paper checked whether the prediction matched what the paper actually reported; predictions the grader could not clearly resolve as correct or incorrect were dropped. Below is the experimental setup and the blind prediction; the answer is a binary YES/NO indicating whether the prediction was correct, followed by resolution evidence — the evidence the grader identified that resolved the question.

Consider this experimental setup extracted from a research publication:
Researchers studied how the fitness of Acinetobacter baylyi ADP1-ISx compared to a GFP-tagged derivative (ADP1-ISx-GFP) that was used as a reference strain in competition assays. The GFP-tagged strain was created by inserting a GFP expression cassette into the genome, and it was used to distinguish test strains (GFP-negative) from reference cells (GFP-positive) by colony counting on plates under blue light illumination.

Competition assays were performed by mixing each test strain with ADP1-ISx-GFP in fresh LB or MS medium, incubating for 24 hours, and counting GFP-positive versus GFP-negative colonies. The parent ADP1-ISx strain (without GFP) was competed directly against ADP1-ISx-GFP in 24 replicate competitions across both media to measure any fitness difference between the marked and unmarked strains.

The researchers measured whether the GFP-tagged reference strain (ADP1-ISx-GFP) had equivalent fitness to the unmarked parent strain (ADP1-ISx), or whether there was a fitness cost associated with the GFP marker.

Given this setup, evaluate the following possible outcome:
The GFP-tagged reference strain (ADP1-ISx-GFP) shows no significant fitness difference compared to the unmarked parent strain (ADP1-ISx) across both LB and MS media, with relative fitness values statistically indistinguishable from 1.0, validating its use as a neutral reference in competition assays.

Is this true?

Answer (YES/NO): NO